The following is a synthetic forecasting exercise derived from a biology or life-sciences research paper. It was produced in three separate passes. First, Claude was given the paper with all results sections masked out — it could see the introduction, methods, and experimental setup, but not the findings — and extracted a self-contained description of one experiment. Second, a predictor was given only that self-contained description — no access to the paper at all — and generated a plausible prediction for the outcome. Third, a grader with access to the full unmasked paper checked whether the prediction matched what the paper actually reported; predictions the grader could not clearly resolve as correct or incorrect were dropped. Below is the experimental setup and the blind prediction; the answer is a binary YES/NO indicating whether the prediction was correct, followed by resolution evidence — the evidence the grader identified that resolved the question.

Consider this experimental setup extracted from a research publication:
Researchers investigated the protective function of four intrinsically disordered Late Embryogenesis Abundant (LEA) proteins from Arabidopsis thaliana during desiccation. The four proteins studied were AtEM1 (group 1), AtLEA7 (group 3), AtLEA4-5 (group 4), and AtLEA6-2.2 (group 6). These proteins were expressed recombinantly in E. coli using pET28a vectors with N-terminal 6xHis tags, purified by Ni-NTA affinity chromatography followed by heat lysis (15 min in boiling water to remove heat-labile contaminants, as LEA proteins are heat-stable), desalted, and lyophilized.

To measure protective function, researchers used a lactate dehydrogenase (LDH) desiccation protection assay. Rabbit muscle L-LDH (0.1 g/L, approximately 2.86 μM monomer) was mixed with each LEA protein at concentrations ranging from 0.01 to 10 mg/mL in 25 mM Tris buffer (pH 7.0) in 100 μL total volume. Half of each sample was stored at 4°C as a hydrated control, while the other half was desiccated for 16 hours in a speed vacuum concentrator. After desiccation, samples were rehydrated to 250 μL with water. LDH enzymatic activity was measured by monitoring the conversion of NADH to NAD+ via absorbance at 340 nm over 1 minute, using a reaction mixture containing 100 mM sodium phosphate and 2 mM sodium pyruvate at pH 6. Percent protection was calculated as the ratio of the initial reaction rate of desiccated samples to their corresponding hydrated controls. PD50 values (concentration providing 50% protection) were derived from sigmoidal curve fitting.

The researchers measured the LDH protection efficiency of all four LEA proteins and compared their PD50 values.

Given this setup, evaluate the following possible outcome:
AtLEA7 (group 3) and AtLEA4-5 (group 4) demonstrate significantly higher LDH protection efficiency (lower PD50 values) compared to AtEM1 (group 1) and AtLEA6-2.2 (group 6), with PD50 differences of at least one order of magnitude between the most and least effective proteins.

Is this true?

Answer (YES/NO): NO